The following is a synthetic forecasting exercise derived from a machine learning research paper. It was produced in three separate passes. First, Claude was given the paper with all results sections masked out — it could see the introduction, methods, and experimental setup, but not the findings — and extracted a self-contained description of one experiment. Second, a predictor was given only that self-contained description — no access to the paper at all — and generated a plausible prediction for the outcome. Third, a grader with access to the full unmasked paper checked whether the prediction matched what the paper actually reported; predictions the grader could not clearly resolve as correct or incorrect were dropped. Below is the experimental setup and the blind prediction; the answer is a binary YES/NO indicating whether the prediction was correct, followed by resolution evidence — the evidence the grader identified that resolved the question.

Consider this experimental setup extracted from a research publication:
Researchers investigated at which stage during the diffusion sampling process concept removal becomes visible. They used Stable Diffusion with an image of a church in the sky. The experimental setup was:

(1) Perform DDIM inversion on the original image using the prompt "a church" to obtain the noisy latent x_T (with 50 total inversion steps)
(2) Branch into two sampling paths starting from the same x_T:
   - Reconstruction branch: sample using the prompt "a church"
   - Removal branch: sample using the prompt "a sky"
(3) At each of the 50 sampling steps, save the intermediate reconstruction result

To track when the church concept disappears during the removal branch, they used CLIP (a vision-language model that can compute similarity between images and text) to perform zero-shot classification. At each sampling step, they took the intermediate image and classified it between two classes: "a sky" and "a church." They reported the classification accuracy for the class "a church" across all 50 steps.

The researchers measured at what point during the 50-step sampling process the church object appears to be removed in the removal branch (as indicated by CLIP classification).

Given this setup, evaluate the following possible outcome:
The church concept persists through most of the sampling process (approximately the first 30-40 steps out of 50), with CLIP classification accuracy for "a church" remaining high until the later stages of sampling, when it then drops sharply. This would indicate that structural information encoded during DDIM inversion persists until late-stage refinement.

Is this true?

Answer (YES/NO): NO